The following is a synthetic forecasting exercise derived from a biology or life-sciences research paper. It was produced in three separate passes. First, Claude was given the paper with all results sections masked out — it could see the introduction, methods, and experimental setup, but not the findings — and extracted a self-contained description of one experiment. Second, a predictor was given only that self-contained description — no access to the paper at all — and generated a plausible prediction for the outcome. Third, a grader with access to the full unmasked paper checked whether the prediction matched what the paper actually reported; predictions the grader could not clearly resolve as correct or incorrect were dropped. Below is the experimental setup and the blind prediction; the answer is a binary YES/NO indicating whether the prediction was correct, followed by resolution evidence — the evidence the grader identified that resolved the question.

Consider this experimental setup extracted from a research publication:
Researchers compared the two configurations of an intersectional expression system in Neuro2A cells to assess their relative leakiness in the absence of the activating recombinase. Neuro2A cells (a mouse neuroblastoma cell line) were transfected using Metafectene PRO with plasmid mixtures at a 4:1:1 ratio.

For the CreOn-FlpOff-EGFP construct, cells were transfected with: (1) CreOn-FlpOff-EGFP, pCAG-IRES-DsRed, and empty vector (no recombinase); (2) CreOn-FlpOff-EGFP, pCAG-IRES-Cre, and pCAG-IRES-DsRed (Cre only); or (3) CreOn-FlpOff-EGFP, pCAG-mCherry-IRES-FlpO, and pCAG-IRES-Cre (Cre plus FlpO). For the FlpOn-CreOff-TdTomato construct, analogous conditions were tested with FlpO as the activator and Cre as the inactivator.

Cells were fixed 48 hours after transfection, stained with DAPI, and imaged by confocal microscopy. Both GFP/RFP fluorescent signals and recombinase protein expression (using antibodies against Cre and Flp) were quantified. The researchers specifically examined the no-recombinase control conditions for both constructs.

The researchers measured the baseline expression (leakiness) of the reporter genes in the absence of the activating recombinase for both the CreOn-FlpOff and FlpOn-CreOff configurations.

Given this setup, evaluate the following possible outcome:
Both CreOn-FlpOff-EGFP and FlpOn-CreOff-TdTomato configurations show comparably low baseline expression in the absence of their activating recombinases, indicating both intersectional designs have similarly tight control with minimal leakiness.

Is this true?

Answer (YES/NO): YES